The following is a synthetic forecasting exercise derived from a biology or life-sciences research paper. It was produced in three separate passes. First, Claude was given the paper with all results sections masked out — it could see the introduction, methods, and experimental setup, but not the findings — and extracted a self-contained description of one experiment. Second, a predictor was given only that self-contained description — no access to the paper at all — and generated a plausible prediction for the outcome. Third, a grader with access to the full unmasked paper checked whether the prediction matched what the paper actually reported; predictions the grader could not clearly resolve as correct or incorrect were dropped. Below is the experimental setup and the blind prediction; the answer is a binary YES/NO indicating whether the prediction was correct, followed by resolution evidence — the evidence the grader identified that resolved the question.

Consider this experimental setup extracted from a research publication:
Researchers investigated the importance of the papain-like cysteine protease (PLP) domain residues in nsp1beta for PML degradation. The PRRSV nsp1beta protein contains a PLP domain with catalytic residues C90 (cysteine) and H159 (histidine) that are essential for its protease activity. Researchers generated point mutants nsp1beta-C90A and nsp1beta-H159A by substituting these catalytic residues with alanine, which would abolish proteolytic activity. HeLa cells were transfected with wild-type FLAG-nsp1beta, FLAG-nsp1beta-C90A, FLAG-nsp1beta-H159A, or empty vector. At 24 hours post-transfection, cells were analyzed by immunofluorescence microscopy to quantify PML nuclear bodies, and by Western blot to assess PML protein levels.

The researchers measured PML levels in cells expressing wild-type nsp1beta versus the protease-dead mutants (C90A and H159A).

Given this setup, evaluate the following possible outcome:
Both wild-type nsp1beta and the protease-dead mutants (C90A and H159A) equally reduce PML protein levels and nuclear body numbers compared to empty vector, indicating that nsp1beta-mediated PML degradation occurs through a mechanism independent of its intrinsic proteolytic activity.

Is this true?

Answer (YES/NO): YES